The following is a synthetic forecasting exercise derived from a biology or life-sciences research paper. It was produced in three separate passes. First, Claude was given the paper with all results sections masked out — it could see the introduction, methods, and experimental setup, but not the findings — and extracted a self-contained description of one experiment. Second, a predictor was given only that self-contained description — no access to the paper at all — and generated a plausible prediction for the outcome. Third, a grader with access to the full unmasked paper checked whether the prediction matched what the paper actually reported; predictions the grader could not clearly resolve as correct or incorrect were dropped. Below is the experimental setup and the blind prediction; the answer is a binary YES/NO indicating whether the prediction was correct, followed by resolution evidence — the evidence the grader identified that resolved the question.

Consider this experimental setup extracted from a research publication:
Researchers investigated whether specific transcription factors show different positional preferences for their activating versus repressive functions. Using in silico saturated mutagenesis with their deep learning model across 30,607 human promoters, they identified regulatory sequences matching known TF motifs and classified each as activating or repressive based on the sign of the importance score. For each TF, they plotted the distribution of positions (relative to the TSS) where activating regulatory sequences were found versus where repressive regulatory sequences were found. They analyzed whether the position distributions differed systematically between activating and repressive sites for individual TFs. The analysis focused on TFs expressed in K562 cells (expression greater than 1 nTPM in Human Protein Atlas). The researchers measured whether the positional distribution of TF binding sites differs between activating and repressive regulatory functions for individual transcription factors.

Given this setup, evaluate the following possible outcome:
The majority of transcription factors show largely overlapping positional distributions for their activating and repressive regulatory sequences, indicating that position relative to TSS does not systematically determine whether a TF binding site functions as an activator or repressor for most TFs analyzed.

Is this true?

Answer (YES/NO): NO